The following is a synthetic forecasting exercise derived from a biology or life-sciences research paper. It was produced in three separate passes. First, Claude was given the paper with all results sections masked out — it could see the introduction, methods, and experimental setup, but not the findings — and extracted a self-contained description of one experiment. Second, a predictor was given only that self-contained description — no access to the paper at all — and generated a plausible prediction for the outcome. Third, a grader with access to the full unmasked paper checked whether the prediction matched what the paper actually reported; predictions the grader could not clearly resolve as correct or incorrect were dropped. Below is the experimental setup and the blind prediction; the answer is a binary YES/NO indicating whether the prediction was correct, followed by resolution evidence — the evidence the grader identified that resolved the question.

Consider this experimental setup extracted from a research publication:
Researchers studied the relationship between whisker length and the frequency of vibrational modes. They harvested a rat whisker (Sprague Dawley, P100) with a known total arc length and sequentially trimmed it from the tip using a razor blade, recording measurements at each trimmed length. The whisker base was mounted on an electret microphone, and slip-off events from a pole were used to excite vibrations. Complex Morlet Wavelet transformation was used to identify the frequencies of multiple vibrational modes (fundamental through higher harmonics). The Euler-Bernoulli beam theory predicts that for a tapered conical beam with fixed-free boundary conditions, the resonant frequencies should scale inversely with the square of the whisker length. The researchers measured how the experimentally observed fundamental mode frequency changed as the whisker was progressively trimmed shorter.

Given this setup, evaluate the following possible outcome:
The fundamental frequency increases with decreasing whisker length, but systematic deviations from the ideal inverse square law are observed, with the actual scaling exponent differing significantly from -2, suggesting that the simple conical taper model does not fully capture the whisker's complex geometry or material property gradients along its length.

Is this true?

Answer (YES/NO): NO